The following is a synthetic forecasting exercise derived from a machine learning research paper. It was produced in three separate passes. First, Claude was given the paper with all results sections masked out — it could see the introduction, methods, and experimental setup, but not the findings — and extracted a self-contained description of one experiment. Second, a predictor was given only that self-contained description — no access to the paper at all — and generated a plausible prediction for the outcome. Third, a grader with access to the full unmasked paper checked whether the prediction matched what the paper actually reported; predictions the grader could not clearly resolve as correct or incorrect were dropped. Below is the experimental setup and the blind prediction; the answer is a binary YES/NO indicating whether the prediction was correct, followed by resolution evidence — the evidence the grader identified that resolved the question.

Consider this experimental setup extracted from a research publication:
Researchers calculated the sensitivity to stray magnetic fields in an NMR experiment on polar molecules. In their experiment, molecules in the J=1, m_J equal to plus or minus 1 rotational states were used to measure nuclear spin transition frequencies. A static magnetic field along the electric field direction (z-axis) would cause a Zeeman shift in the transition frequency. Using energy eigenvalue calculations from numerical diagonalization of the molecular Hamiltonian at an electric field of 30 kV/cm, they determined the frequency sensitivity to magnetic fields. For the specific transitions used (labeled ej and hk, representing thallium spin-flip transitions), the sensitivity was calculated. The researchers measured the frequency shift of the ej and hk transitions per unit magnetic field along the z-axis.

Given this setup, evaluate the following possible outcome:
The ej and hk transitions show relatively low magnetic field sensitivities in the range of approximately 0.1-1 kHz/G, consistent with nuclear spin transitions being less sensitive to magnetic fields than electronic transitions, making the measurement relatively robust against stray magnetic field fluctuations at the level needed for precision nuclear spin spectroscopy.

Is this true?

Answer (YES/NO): NO